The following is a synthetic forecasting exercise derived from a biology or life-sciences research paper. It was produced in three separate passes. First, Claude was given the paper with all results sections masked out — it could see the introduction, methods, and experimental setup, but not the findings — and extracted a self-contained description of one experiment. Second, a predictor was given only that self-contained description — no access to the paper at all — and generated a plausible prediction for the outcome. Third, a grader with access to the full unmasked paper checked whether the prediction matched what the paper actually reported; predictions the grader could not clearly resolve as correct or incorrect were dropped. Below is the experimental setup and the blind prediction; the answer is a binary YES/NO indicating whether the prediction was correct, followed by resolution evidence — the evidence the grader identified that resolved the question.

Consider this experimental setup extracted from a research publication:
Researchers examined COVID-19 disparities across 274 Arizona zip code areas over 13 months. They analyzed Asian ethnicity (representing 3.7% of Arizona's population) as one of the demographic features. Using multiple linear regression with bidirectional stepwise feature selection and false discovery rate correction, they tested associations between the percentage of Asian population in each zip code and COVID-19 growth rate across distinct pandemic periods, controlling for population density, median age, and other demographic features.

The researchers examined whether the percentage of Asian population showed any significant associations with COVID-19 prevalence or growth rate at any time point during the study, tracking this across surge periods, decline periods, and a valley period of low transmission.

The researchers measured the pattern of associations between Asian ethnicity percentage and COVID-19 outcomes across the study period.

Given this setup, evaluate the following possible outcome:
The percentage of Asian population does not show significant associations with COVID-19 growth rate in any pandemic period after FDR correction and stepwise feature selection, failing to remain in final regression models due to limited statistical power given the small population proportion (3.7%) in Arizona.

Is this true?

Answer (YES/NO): NO